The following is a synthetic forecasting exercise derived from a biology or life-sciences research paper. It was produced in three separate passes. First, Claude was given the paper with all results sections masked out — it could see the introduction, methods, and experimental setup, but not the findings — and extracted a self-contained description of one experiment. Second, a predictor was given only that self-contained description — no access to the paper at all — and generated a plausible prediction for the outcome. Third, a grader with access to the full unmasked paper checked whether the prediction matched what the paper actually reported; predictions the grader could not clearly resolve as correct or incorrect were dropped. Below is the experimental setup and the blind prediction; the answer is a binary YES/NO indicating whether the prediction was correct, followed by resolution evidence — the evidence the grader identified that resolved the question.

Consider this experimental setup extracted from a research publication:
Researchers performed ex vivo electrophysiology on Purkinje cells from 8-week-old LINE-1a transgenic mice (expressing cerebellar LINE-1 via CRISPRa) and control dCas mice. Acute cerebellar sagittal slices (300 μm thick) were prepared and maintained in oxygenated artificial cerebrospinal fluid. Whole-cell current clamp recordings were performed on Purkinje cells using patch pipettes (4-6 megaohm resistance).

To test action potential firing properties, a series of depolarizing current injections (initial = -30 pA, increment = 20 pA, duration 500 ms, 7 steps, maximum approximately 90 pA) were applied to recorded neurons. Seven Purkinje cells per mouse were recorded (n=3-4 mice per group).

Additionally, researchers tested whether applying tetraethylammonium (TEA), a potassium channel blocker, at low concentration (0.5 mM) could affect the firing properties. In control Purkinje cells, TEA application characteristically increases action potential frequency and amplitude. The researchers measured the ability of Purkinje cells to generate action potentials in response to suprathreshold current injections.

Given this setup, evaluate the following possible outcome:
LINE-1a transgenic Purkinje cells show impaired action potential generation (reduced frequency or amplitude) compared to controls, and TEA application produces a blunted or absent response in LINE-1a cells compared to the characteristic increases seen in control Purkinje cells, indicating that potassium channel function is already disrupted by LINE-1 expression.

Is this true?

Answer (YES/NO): NO